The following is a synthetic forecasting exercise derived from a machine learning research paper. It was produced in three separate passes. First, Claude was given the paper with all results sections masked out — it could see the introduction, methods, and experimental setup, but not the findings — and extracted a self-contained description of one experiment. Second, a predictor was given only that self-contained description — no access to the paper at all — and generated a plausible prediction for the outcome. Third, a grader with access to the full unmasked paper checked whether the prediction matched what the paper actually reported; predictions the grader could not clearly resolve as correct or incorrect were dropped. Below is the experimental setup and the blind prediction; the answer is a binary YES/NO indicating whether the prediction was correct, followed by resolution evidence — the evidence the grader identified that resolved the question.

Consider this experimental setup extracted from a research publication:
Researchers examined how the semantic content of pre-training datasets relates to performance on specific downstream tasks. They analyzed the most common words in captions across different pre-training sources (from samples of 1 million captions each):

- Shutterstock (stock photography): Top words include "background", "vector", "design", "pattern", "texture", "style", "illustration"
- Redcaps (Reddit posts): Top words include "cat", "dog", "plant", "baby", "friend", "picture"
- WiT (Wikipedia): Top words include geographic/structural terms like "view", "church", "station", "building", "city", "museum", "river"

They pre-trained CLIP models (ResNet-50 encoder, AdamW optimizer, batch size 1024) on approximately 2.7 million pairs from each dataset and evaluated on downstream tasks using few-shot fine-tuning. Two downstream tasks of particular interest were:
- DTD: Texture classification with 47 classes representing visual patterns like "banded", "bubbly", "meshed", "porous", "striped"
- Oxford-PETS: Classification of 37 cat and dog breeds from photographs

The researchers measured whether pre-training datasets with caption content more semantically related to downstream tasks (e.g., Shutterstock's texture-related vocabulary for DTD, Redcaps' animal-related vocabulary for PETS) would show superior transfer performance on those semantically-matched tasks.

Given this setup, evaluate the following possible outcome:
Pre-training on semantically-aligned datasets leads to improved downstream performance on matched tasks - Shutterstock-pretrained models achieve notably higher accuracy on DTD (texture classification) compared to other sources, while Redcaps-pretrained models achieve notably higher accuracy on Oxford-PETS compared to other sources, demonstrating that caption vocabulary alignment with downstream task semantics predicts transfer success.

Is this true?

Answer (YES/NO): YES